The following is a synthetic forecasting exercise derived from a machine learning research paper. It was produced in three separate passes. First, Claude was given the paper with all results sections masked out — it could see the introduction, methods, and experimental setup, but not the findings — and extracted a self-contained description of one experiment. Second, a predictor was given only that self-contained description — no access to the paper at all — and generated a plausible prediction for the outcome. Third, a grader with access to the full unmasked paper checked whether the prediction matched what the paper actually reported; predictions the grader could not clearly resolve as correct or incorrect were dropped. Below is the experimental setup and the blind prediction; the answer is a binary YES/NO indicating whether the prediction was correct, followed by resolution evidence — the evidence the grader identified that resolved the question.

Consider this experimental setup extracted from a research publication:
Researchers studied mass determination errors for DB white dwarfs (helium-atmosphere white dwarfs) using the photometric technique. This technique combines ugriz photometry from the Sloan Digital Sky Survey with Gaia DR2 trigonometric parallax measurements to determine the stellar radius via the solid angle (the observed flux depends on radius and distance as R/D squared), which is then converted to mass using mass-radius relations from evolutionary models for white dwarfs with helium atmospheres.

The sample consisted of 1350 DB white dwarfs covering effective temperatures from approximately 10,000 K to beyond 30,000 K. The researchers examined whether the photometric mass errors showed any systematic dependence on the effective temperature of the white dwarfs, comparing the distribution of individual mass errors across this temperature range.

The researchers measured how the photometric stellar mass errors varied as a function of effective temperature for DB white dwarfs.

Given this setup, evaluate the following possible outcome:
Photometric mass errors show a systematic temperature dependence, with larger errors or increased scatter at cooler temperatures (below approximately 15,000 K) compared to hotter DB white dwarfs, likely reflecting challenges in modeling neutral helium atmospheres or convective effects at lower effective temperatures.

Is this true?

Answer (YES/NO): NO